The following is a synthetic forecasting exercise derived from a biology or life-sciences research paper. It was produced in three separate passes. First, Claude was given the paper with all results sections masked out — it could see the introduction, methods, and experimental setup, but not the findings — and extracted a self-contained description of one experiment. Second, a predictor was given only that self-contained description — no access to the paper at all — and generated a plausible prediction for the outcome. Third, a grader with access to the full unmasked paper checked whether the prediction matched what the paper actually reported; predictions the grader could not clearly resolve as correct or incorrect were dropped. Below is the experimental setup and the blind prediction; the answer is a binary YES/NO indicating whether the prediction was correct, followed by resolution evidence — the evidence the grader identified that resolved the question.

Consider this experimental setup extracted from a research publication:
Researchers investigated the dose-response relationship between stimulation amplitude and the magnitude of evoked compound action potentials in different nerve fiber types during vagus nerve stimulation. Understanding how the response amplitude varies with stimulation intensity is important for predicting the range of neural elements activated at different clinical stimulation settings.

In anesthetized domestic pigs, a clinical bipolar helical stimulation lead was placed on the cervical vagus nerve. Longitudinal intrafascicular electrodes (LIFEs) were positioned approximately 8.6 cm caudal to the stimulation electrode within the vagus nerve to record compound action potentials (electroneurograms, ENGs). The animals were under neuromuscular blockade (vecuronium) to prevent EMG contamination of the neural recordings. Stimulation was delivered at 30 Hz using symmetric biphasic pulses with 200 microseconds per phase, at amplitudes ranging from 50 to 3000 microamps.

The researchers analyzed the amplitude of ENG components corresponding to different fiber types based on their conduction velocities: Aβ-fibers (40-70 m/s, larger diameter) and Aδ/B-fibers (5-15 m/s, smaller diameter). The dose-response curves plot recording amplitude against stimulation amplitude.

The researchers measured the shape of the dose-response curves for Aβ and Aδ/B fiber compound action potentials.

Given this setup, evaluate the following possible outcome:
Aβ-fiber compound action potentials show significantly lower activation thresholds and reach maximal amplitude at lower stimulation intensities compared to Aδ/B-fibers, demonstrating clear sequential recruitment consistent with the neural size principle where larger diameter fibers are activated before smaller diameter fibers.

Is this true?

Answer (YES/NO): YES